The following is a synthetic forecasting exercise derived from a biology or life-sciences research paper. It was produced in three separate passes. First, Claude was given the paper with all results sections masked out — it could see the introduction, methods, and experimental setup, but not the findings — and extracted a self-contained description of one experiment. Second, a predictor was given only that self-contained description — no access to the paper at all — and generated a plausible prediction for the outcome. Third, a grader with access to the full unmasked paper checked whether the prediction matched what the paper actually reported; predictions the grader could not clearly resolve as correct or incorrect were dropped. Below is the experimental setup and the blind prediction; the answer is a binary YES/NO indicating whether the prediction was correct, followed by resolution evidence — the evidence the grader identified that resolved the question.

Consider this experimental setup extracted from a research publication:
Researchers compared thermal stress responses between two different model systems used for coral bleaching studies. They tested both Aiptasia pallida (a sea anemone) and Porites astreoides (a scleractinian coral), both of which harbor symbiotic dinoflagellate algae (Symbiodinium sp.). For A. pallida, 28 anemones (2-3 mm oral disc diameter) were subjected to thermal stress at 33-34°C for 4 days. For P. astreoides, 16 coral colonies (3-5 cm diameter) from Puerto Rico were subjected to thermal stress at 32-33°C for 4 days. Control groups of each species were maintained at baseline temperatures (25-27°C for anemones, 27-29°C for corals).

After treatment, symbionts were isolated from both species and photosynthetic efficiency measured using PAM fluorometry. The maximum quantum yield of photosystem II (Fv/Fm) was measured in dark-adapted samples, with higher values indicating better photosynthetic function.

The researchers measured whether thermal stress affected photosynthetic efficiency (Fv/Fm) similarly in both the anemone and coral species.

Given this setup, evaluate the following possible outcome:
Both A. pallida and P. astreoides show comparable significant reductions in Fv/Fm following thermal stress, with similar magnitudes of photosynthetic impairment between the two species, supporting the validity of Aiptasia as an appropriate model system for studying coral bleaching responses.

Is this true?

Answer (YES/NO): NO